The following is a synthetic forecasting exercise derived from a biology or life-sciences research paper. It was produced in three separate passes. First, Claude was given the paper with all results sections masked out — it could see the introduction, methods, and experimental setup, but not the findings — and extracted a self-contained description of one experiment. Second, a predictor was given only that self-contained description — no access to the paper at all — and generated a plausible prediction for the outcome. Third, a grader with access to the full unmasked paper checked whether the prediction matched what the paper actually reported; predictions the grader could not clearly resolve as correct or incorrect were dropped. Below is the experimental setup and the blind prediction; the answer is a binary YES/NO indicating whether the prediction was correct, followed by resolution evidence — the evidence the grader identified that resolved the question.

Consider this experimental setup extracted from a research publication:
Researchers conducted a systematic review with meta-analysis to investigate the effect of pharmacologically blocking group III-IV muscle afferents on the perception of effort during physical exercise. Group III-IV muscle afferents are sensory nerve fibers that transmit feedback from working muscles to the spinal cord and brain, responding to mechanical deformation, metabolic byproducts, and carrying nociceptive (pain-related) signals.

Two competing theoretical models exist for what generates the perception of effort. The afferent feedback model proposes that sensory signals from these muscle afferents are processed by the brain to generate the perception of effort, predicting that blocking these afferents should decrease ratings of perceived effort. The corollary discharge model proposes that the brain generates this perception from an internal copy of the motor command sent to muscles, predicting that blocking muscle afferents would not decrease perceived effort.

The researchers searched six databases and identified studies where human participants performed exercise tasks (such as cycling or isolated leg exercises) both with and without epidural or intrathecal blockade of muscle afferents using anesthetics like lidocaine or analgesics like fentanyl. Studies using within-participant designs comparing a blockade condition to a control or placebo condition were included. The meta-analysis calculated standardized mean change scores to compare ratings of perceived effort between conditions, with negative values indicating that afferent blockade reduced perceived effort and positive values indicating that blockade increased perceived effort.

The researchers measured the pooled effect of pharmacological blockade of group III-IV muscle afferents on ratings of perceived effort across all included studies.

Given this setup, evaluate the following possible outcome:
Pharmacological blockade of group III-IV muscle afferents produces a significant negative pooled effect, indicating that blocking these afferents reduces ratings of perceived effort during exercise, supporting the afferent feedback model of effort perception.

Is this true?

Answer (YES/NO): NO